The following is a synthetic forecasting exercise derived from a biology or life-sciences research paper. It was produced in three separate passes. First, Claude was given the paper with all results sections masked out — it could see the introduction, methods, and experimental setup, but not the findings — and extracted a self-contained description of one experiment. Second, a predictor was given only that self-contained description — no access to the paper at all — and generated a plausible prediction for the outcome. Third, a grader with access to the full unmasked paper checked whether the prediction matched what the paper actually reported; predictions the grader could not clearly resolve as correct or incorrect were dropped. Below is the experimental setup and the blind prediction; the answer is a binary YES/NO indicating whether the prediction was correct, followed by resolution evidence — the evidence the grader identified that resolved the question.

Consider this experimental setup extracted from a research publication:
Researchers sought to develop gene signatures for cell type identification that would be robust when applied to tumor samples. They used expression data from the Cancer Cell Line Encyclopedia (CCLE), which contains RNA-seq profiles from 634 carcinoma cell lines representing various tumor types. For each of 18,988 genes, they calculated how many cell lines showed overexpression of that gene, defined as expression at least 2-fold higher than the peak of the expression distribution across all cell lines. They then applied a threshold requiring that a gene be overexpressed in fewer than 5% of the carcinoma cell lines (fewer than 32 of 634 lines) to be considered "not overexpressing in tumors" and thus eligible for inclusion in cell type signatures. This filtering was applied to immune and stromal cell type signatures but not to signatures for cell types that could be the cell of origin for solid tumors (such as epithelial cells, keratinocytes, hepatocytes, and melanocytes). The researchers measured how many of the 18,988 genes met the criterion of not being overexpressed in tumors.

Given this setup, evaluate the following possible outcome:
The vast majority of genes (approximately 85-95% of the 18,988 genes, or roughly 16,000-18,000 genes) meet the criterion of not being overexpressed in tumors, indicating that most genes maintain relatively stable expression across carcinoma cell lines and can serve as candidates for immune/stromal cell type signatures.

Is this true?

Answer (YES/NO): NO